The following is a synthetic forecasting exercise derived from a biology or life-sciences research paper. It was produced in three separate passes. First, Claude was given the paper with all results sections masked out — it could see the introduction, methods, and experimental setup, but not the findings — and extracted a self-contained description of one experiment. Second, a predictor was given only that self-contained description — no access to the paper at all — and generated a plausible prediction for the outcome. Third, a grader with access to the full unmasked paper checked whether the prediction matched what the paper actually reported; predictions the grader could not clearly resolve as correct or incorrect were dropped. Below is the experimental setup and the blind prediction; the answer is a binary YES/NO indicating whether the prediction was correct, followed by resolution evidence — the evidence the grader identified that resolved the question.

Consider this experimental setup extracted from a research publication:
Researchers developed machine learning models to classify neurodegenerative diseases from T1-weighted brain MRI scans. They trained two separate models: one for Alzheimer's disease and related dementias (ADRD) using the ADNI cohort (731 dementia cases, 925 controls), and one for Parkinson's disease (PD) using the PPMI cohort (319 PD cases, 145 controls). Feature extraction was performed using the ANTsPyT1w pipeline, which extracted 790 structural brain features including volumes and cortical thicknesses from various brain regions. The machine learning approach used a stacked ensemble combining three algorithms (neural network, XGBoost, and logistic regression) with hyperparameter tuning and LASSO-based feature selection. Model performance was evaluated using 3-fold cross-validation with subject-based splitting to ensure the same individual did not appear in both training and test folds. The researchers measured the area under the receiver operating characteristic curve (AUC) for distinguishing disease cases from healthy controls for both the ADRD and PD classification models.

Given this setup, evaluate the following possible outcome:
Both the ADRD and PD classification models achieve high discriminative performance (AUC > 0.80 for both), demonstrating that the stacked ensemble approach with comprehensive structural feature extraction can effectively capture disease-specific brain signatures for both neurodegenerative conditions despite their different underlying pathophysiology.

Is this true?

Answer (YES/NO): NO